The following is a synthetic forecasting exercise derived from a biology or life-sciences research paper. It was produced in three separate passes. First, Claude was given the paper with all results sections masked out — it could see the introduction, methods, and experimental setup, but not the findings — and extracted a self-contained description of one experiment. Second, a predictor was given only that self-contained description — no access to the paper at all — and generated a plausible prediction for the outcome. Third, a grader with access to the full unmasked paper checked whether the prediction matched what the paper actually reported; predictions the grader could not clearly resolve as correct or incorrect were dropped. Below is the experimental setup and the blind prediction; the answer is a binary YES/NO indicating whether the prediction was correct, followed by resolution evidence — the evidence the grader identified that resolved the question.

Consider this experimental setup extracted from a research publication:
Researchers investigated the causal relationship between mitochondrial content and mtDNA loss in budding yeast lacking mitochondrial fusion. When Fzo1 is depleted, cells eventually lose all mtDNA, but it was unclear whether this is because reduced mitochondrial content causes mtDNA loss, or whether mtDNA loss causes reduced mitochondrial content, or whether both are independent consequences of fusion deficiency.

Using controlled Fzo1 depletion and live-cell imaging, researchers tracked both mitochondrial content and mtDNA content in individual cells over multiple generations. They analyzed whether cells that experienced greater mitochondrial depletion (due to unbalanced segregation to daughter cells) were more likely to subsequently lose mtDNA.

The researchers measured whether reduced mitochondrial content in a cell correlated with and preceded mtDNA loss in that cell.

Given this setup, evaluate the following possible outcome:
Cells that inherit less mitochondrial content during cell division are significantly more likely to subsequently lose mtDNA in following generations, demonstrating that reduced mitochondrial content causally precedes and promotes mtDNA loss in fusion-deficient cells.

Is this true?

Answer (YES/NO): YES